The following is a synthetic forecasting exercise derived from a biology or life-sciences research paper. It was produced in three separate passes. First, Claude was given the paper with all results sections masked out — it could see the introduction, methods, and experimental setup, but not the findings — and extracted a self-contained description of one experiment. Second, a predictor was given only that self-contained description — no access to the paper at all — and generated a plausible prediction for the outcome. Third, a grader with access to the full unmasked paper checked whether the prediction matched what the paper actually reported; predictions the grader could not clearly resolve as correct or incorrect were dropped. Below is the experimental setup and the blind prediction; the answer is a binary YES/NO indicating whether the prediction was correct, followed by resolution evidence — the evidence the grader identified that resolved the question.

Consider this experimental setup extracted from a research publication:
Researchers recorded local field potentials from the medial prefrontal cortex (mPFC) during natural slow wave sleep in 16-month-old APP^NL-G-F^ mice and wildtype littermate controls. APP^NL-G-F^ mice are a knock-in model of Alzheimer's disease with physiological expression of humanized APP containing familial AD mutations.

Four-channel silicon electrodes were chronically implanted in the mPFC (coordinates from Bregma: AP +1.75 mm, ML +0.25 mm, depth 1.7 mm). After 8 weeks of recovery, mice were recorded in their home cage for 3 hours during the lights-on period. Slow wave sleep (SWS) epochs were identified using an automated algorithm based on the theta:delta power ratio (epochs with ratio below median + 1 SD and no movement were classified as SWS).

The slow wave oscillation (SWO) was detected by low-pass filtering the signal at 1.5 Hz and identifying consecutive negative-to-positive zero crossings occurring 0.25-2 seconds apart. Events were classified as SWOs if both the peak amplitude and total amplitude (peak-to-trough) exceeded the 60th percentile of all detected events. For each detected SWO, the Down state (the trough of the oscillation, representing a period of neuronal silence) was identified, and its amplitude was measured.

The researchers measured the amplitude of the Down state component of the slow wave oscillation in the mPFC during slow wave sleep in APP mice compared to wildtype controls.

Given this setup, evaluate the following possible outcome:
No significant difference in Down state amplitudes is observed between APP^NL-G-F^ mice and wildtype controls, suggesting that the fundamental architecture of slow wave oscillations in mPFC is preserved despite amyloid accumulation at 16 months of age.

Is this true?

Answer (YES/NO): YES